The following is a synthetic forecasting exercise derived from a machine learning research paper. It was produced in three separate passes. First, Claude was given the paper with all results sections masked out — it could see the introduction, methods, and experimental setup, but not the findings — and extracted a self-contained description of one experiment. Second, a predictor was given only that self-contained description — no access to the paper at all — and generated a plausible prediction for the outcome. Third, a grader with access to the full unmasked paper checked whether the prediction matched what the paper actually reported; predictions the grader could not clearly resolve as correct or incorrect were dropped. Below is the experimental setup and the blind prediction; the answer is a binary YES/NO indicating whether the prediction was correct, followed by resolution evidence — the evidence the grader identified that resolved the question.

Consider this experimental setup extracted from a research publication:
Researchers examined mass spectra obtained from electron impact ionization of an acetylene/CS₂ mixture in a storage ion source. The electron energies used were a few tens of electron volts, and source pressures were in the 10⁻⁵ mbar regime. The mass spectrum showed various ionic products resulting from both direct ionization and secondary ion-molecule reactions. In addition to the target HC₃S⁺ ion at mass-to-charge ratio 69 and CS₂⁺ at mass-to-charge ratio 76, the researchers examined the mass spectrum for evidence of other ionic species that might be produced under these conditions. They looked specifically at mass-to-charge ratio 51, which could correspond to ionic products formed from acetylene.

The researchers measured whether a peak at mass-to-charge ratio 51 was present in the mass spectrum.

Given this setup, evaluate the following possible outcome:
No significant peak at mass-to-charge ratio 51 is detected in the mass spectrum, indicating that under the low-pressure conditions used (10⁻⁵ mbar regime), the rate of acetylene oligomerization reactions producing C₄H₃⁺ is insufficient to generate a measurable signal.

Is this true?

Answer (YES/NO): NO